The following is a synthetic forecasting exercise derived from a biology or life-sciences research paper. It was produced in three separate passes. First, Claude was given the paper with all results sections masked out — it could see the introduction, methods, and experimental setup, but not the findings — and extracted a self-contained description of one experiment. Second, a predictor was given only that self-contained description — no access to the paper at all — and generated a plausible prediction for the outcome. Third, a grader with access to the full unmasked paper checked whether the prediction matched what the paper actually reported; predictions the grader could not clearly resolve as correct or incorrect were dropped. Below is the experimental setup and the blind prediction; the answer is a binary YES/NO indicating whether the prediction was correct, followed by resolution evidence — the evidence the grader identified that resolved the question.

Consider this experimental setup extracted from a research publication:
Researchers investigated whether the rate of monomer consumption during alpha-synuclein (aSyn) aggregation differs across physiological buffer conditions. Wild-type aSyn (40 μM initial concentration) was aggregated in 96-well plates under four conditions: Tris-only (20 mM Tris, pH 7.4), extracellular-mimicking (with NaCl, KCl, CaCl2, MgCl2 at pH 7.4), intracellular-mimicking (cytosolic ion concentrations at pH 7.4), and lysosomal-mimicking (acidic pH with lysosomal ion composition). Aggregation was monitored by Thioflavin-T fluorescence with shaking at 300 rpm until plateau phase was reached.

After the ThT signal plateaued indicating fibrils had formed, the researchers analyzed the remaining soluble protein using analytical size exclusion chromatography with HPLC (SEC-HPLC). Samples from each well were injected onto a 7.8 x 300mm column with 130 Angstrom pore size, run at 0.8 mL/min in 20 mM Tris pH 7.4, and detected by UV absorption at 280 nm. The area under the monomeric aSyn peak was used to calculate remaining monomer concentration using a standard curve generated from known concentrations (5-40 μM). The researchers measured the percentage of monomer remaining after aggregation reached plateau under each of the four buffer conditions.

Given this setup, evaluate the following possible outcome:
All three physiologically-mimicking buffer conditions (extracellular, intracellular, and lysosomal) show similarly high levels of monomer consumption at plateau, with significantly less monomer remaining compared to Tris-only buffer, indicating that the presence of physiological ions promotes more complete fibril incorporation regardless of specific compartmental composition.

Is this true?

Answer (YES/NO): NO